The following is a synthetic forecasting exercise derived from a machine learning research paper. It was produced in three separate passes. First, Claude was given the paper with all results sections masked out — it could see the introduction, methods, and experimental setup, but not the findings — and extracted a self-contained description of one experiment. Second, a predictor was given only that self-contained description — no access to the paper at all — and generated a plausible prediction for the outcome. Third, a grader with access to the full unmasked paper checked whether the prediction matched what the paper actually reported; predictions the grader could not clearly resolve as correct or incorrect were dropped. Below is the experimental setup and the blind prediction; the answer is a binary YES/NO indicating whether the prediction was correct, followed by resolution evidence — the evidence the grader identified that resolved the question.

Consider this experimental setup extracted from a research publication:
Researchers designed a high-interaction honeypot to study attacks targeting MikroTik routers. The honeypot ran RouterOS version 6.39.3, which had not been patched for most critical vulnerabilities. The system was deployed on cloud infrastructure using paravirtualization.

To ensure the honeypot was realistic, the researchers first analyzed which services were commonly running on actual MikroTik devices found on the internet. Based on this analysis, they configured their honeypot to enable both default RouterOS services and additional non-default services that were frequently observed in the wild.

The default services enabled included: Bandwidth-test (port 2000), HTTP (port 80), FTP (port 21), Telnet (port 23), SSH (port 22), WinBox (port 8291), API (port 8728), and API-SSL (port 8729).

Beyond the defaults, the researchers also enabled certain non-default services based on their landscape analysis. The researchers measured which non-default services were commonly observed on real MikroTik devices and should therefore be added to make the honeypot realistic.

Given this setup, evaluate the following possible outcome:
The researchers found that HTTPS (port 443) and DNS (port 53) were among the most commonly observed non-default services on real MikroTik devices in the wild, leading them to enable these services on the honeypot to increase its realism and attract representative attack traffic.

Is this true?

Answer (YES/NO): NO